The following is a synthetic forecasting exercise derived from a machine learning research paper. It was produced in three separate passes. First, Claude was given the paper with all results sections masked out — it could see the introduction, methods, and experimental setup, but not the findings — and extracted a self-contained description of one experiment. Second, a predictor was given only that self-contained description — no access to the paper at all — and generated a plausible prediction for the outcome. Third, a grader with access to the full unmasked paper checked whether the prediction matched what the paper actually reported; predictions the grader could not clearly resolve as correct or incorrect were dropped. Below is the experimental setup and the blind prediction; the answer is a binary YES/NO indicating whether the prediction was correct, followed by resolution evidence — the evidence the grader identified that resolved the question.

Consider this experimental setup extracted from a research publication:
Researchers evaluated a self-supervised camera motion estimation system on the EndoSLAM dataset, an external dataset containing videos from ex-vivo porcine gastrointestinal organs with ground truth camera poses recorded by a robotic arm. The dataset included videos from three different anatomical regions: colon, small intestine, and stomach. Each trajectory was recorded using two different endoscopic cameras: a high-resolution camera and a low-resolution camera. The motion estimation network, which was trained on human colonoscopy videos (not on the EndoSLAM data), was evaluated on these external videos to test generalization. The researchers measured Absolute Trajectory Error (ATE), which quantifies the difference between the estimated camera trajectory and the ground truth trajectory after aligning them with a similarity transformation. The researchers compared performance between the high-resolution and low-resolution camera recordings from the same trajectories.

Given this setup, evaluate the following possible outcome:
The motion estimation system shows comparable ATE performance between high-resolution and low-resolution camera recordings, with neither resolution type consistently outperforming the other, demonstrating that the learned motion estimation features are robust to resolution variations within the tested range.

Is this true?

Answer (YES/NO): YES